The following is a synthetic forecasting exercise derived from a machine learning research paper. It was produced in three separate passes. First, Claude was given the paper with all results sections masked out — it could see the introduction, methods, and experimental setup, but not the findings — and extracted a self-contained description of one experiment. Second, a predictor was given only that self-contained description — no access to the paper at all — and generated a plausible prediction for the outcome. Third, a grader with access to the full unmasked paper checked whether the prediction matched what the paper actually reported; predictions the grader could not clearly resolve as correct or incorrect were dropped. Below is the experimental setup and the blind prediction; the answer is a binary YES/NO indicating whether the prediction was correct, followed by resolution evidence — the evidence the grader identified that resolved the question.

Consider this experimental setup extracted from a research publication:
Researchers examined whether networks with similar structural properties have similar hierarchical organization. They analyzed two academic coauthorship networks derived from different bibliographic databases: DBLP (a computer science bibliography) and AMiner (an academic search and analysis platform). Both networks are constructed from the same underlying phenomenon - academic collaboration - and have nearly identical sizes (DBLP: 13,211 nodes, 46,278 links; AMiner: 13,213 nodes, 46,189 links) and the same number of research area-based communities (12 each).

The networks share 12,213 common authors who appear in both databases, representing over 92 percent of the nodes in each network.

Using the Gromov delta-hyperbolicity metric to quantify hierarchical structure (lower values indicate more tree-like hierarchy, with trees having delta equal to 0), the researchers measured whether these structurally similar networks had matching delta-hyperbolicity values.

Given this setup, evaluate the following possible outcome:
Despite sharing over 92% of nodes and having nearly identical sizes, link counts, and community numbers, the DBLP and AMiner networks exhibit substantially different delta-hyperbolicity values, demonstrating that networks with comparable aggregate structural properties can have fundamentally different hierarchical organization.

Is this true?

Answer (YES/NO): NO